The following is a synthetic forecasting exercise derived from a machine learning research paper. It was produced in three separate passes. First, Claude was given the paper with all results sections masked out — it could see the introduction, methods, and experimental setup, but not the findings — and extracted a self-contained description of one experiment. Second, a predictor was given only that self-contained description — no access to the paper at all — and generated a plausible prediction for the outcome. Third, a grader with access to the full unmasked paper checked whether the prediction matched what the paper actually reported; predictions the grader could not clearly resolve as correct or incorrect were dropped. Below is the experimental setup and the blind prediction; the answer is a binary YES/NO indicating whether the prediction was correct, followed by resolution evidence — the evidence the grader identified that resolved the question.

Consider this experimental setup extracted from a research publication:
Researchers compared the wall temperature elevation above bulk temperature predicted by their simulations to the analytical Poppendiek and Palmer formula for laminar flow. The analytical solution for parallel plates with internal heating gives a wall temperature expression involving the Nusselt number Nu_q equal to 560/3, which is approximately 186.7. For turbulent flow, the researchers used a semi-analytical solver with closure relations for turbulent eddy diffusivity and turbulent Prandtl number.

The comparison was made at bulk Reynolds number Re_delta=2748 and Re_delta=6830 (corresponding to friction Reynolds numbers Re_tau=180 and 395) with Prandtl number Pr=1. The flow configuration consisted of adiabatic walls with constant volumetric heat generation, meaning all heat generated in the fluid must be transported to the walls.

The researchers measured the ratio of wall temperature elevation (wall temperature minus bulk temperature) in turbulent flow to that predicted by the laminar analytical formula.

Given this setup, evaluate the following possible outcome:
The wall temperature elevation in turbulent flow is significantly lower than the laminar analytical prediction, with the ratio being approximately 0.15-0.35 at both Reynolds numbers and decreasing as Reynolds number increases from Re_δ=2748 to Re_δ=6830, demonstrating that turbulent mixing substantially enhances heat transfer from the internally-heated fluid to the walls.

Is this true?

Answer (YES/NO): NO